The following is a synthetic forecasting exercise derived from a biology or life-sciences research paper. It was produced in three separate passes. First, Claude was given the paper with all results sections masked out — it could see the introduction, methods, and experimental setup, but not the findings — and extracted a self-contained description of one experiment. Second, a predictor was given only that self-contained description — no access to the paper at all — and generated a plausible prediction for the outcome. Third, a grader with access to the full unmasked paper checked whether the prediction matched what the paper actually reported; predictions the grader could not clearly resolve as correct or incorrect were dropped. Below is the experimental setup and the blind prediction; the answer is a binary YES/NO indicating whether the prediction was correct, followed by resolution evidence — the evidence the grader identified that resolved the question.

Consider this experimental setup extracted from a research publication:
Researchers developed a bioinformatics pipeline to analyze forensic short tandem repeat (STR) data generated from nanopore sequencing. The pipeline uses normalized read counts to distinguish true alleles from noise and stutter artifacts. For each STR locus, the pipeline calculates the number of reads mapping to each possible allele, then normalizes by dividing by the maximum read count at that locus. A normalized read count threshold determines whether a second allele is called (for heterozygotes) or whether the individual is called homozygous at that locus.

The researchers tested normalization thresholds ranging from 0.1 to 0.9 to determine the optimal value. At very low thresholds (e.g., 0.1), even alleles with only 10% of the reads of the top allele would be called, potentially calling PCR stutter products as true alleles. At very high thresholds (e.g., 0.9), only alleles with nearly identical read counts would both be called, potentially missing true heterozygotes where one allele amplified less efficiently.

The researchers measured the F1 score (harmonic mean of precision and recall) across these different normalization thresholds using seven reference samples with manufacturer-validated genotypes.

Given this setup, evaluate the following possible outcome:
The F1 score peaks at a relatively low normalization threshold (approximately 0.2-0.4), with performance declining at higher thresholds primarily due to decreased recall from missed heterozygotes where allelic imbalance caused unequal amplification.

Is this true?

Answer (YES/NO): YES